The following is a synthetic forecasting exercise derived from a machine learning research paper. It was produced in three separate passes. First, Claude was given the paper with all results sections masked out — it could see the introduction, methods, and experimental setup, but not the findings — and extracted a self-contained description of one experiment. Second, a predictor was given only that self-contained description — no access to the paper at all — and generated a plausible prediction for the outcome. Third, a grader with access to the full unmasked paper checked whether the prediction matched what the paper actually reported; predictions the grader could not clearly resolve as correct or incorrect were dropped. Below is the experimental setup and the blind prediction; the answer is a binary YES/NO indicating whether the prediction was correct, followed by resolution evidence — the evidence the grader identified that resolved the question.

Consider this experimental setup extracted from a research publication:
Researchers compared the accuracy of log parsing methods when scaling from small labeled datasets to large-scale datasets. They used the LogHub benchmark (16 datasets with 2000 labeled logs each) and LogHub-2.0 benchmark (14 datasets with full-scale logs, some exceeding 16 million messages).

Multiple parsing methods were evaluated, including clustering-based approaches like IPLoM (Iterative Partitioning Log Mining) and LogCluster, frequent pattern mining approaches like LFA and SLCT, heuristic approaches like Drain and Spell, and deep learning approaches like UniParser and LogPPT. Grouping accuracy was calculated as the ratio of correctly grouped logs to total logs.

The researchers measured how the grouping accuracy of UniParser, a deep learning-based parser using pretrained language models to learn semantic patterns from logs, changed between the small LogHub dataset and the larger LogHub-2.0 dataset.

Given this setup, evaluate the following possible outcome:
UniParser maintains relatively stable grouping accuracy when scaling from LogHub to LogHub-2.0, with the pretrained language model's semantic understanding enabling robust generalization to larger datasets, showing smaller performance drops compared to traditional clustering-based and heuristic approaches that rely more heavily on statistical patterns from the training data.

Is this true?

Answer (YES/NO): NO